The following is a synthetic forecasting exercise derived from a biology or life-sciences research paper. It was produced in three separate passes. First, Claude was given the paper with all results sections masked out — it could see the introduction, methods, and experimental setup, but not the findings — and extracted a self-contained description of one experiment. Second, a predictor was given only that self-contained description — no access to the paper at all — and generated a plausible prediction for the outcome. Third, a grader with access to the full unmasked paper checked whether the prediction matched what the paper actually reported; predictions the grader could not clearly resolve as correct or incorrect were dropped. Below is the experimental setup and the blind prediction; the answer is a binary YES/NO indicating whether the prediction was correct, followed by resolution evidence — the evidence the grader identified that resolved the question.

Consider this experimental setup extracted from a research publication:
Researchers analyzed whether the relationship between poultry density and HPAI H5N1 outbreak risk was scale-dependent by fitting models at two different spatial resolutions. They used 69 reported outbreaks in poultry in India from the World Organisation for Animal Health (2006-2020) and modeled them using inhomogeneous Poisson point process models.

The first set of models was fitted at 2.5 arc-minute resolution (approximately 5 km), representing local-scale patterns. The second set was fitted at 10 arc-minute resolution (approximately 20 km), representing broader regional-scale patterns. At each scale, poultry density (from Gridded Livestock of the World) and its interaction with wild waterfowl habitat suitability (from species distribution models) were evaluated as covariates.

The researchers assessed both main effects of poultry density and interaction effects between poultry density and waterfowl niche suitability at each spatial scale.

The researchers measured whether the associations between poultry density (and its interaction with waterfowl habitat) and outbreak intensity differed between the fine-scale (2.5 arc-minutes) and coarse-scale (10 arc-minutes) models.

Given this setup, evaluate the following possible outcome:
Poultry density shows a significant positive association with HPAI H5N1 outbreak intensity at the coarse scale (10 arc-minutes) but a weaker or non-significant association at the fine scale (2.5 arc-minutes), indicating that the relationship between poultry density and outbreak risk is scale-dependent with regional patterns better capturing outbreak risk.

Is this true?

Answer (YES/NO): NO